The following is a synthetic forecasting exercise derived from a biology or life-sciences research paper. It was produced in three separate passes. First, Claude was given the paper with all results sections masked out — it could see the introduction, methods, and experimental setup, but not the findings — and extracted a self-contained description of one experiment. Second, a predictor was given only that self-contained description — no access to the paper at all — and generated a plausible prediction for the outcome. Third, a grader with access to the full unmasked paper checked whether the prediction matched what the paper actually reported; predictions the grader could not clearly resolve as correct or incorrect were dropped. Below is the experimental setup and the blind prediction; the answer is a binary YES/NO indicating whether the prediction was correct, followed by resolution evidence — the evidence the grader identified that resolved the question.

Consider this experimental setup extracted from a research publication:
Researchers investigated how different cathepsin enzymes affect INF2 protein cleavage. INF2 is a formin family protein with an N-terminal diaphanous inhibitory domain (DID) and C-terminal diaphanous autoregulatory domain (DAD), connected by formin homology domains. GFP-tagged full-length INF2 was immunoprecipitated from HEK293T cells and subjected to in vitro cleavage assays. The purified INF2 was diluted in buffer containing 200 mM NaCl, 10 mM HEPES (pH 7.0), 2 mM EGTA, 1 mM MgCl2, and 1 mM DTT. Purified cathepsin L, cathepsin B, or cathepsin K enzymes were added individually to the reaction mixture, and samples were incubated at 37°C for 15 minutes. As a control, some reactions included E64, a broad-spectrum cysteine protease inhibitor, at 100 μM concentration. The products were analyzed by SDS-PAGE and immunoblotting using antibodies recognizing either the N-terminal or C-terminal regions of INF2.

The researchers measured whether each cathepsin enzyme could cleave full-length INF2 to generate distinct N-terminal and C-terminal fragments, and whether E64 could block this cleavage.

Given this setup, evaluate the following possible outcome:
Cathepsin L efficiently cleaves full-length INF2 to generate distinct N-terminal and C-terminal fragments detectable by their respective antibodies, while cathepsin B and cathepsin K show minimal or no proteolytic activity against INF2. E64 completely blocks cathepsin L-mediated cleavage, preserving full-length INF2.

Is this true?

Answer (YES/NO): NO